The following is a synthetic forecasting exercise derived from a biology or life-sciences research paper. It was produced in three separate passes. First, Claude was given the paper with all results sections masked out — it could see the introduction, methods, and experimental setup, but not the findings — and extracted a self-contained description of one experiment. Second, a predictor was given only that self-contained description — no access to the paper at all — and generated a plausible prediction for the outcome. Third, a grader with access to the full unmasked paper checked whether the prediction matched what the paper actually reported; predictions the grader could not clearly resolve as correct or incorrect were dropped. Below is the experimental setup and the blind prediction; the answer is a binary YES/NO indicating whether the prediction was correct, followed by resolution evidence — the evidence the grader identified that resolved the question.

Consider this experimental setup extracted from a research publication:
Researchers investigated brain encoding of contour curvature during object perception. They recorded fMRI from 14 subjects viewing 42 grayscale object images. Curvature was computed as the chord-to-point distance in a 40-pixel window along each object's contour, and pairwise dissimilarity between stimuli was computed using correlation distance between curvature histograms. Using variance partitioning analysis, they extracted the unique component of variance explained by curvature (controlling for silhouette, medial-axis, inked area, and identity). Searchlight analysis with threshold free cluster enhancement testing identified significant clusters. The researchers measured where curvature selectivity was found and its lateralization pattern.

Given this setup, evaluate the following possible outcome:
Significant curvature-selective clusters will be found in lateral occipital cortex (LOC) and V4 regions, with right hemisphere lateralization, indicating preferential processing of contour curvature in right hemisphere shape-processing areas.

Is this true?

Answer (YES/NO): NO